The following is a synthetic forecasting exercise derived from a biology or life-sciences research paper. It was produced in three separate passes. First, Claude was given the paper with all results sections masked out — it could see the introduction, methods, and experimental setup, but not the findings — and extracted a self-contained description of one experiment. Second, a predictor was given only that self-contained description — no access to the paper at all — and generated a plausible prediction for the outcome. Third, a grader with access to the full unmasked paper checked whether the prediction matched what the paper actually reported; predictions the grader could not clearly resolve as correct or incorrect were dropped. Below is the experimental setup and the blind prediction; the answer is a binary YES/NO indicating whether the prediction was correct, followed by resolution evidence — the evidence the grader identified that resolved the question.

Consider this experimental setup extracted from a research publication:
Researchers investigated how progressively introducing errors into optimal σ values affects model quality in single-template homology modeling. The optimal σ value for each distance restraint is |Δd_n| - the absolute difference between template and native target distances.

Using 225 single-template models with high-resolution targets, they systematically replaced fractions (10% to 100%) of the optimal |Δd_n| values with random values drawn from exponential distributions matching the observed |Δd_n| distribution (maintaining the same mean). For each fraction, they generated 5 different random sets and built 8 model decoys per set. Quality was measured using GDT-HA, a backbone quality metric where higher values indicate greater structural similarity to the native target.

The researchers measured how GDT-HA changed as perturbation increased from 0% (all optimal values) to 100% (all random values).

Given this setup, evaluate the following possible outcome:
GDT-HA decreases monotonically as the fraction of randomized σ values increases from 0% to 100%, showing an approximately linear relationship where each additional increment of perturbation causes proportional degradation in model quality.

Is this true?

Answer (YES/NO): NO